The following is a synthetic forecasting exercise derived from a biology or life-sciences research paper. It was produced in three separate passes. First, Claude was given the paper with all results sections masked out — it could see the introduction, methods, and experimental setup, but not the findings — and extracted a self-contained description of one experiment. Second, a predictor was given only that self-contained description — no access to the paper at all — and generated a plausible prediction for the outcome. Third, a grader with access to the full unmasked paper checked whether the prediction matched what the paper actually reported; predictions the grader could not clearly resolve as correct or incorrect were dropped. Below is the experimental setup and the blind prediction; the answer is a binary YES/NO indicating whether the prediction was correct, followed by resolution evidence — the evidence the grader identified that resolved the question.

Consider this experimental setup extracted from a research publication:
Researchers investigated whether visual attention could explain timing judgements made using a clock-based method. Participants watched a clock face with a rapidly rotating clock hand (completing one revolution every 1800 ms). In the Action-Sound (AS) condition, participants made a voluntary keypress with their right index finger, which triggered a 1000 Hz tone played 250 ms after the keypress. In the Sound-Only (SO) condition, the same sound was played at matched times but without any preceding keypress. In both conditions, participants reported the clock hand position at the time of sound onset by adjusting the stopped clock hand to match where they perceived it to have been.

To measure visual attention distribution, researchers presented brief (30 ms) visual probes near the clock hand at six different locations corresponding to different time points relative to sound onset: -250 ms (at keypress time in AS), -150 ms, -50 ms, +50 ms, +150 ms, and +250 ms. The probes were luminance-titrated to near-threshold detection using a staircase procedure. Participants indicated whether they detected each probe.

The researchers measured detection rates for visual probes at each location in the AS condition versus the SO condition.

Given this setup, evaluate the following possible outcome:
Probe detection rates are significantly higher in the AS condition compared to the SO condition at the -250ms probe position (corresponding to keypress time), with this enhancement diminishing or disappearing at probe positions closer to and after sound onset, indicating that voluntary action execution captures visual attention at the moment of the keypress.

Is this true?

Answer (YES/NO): NO